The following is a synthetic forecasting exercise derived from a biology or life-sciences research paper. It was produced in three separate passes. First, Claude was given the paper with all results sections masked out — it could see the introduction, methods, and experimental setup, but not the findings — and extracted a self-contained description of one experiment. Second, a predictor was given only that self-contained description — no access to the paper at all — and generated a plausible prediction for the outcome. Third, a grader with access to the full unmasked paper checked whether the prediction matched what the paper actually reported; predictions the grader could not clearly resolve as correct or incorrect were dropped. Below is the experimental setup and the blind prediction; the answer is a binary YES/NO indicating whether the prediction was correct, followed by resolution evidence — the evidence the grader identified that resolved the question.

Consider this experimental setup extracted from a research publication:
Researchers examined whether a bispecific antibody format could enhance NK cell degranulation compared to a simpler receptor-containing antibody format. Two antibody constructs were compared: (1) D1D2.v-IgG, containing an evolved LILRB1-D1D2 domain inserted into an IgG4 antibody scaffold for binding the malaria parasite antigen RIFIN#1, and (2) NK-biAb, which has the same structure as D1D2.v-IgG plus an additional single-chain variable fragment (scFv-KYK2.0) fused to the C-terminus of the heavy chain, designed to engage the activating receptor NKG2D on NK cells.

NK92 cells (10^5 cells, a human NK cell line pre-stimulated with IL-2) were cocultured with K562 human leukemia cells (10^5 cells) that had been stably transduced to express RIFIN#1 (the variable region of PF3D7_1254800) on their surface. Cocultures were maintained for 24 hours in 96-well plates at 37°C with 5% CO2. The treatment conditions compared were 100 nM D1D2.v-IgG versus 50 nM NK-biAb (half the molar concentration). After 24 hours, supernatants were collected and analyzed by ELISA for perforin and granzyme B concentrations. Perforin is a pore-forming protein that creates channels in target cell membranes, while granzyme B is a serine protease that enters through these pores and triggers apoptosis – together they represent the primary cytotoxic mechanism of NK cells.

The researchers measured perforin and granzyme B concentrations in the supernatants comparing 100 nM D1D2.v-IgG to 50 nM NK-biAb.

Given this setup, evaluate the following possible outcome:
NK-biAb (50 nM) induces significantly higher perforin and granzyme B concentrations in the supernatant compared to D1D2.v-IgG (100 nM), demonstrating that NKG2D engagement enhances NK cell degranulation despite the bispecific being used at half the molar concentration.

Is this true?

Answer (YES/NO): YES